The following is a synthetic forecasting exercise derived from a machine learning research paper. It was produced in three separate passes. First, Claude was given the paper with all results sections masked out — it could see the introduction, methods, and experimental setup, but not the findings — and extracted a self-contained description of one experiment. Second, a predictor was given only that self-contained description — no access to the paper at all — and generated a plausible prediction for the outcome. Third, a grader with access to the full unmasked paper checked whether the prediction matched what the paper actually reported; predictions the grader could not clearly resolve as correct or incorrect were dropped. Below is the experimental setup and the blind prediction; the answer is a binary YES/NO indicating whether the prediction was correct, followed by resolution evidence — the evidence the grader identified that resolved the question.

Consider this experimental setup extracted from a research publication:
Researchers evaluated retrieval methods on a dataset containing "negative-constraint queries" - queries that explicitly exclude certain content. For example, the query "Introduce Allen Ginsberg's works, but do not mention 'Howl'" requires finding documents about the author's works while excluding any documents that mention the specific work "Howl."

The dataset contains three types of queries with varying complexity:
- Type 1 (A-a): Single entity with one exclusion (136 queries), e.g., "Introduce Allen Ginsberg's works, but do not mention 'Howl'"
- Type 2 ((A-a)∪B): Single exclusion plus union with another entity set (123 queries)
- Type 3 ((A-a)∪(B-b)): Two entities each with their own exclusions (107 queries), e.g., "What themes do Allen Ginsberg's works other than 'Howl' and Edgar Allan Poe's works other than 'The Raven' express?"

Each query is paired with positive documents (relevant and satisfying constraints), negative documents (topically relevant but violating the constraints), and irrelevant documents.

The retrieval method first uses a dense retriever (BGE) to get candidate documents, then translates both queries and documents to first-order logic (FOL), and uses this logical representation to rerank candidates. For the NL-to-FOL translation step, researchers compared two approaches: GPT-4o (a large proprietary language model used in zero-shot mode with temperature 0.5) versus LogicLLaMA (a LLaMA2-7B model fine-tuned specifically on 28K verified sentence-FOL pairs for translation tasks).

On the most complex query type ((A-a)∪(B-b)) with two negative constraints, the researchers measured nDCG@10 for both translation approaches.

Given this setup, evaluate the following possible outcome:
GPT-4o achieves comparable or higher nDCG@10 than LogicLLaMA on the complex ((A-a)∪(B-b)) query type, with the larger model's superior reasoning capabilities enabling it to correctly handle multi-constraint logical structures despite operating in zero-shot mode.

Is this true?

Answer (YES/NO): YES